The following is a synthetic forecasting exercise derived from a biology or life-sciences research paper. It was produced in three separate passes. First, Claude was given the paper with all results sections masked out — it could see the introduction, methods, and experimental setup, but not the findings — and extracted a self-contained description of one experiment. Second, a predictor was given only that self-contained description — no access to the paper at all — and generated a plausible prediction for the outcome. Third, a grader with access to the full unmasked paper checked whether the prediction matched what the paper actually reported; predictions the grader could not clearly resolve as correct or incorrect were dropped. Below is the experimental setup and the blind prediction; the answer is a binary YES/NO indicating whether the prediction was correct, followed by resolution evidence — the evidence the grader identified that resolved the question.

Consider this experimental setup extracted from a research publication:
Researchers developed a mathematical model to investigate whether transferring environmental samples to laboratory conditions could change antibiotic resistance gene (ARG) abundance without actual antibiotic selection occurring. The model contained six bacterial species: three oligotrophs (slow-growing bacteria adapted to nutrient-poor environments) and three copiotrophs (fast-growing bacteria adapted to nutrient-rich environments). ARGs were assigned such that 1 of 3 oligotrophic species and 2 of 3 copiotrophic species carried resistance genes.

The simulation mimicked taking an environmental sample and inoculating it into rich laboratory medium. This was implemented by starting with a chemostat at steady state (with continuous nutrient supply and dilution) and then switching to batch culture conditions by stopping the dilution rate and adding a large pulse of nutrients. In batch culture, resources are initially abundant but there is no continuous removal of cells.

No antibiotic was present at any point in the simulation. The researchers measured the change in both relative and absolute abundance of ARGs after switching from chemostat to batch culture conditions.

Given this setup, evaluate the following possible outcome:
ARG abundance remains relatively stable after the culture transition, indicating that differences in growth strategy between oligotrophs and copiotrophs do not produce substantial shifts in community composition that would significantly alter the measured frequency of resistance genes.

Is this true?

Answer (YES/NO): NO